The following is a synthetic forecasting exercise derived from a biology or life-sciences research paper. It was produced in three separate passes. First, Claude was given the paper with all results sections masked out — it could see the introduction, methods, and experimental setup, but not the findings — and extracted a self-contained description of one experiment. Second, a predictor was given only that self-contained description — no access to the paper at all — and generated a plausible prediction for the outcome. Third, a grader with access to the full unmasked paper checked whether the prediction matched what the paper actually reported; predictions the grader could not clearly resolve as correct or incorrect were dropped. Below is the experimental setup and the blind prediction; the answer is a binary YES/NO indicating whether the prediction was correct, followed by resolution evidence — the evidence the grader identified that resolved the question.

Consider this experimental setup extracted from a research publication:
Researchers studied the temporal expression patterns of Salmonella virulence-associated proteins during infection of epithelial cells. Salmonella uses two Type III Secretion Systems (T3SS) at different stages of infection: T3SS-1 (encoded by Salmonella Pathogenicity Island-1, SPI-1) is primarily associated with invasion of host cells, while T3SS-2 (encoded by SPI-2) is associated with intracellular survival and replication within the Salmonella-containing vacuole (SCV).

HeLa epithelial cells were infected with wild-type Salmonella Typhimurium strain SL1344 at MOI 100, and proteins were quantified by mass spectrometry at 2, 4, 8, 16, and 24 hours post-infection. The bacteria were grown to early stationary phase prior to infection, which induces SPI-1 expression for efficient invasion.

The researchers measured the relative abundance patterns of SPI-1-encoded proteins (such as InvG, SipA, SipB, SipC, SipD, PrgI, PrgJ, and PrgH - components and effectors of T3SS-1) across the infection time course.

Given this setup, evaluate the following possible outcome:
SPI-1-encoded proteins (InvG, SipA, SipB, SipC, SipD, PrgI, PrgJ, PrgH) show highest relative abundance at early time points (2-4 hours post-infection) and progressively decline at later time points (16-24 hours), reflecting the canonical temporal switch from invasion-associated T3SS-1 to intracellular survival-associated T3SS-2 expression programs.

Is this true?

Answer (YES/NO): YES